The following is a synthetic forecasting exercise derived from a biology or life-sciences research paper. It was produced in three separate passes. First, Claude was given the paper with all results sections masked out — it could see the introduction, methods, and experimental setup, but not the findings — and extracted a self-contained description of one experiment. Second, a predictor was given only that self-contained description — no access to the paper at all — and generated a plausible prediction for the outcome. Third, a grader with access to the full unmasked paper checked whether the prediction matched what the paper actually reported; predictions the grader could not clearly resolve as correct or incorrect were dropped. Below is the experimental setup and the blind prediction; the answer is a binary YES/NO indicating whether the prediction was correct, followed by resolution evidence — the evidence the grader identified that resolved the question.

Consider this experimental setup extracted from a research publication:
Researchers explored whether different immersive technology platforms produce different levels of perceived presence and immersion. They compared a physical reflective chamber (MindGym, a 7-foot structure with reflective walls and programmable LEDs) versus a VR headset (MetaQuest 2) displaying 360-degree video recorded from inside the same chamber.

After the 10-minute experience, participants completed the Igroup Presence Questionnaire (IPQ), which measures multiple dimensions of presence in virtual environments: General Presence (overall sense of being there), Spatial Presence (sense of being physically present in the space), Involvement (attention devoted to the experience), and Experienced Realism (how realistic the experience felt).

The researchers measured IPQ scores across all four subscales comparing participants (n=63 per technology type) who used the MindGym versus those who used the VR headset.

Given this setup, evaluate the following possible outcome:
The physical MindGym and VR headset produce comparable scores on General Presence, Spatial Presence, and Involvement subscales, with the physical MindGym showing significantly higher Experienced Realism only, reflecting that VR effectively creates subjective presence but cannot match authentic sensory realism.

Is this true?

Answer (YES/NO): NO